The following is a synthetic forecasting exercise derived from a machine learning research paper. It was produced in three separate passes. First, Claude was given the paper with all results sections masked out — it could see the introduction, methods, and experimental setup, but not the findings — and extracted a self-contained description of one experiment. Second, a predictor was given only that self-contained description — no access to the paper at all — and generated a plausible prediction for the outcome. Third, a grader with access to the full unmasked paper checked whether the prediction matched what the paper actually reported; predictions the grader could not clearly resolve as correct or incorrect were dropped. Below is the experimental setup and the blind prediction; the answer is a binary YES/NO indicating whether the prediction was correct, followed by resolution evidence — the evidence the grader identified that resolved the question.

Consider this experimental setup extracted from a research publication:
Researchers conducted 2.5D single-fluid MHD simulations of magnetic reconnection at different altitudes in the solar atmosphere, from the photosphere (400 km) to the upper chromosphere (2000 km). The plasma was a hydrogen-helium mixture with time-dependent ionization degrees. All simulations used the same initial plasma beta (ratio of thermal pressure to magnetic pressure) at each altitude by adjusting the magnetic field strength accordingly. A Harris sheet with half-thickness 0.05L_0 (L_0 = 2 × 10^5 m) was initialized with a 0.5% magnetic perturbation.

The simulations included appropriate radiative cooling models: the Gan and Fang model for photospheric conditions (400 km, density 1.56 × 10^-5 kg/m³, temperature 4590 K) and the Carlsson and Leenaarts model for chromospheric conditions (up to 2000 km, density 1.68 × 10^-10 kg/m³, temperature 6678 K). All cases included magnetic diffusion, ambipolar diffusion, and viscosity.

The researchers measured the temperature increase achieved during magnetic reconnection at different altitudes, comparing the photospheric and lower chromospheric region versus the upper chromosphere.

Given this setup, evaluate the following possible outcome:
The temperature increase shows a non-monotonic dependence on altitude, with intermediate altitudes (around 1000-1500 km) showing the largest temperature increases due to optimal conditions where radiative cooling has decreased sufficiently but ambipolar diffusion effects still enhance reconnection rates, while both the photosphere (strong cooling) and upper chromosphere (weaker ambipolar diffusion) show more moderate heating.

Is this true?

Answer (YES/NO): NO